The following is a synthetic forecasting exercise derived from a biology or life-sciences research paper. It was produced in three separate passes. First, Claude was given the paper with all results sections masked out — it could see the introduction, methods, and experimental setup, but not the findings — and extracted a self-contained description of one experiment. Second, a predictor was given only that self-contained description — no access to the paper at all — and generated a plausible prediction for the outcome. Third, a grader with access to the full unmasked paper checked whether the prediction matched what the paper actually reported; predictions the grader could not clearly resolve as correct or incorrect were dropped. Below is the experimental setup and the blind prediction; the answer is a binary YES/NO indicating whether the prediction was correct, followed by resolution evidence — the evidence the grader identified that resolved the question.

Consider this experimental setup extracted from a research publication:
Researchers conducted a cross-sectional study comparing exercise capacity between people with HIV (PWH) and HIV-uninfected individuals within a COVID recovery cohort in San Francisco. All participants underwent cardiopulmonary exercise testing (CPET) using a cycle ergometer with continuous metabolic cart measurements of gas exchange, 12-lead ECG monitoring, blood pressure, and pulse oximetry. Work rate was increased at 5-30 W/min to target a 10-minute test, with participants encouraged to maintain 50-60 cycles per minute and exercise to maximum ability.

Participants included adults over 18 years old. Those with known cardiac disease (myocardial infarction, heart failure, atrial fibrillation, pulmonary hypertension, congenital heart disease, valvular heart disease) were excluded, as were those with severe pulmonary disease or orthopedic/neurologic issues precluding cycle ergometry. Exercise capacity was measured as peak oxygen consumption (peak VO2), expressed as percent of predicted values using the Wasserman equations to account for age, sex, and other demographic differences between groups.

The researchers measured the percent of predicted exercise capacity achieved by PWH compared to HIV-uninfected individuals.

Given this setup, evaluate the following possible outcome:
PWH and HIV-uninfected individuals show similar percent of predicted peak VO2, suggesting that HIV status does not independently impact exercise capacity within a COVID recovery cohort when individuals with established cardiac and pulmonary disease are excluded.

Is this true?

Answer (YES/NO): NO